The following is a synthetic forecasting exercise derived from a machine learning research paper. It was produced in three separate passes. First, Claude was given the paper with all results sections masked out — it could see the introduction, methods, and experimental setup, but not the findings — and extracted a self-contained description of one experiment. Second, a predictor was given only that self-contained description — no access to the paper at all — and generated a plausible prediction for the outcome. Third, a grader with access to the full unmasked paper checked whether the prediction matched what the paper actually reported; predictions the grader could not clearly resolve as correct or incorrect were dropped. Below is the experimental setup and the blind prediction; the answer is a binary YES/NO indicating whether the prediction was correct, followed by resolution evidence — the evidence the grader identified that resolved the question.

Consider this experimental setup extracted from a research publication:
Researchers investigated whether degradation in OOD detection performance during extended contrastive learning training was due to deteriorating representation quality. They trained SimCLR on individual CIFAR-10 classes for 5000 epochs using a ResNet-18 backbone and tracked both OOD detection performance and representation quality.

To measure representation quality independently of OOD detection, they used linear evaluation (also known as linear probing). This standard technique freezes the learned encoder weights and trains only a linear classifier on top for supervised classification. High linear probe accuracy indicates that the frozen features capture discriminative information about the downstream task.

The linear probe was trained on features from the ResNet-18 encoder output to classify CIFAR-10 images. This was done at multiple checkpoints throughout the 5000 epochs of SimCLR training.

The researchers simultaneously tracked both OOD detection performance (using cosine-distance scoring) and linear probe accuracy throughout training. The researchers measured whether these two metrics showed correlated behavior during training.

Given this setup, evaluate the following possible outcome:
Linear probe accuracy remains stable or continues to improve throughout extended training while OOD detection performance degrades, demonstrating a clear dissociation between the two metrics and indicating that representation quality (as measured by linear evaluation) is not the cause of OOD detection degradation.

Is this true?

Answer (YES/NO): YES